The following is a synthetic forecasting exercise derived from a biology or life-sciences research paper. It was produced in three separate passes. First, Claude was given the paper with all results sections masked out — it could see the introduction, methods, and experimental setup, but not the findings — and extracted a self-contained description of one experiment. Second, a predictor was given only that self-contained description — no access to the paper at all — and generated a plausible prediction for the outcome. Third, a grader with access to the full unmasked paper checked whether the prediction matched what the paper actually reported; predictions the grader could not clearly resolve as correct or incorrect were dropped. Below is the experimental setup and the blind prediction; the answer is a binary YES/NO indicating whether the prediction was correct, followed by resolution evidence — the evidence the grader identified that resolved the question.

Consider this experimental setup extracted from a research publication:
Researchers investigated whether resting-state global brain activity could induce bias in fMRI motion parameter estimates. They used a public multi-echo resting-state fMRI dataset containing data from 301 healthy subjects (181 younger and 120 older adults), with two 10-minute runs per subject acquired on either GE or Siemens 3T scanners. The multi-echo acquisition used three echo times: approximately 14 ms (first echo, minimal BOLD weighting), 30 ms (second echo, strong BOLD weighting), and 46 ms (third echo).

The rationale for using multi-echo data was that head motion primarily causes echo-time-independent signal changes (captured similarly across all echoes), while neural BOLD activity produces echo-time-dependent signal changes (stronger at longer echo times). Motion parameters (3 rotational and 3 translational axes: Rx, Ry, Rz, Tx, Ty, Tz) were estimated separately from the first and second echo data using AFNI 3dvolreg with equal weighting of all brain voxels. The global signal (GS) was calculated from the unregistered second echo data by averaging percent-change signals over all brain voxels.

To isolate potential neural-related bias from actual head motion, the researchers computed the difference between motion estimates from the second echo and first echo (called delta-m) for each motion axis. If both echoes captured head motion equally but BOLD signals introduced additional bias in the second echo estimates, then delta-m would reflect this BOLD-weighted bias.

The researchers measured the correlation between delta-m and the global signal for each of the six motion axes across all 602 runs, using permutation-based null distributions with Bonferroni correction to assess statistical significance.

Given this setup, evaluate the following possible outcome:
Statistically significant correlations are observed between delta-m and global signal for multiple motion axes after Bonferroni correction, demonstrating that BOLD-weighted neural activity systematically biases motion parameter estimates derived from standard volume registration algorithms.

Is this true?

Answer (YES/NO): YES